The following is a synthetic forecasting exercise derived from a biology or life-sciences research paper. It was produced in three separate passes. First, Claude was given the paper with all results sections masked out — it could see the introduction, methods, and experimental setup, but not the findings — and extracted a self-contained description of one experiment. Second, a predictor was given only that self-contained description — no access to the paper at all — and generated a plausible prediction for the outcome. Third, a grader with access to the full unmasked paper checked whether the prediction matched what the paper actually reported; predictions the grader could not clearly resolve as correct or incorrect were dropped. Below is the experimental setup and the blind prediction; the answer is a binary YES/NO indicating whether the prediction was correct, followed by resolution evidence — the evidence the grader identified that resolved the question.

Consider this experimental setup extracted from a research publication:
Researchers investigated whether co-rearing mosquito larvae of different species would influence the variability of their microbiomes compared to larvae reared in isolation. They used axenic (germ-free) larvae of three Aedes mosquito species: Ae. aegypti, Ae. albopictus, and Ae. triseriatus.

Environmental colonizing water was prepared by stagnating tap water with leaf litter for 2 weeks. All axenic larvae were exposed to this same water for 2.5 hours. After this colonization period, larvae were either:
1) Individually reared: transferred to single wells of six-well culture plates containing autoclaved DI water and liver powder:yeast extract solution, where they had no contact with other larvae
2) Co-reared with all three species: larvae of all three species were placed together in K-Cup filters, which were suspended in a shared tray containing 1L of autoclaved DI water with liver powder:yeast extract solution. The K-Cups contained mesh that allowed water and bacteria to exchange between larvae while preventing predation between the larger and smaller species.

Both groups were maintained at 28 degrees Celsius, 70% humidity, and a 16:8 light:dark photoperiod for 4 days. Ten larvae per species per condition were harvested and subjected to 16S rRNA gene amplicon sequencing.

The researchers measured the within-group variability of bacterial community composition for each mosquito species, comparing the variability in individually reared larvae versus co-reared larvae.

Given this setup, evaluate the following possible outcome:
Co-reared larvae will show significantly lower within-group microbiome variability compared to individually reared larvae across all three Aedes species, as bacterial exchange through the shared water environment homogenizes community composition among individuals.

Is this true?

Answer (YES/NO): YES